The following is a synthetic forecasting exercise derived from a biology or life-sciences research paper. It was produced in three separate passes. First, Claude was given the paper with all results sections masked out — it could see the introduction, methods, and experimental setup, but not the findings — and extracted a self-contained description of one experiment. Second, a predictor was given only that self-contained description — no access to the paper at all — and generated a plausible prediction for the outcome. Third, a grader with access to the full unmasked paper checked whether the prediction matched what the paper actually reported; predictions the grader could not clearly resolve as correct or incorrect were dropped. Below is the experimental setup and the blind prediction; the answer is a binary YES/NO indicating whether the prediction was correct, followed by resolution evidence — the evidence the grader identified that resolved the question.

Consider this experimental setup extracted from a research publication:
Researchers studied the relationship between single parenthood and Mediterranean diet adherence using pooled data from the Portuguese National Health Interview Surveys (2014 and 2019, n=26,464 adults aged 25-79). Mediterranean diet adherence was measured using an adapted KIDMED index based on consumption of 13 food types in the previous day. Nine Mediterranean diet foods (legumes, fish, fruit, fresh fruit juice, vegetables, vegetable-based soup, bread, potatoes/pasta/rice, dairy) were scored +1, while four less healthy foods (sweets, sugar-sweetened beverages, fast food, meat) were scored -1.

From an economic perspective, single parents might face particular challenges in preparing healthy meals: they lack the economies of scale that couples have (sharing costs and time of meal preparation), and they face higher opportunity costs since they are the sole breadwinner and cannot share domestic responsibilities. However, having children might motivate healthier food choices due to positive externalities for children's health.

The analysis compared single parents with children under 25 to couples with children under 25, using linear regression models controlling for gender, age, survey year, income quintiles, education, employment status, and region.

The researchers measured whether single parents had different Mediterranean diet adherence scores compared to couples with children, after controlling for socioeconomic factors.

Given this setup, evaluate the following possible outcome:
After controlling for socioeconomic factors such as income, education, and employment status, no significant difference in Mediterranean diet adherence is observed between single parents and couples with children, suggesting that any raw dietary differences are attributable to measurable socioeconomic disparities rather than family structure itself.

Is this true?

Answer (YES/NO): NO